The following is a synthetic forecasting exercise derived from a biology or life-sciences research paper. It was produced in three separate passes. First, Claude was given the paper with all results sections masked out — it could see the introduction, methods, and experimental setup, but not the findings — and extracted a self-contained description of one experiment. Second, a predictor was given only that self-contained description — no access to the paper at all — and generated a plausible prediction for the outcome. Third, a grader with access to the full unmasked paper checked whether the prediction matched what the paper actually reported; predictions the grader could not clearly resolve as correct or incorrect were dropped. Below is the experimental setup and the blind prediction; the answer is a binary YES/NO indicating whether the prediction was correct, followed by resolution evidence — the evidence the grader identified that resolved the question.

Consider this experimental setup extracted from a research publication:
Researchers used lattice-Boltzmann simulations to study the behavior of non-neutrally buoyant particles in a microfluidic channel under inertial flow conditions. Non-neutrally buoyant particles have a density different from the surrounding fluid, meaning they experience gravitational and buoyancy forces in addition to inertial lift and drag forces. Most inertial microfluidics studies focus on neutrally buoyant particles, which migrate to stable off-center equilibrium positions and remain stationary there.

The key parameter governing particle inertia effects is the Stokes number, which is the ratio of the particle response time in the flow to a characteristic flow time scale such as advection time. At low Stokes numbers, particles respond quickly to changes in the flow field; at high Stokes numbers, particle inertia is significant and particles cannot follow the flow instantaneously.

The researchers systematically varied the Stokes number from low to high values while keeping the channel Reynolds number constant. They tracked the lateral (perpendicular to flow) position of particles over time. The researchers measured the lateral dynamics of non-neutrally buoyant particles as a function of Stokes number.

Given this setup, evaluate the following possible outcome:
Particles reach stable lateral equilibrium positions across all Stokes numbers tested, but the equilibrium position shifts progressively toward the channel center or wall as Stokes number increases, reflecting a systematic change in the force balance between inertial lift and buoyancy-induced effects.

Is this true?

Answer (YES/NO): NO